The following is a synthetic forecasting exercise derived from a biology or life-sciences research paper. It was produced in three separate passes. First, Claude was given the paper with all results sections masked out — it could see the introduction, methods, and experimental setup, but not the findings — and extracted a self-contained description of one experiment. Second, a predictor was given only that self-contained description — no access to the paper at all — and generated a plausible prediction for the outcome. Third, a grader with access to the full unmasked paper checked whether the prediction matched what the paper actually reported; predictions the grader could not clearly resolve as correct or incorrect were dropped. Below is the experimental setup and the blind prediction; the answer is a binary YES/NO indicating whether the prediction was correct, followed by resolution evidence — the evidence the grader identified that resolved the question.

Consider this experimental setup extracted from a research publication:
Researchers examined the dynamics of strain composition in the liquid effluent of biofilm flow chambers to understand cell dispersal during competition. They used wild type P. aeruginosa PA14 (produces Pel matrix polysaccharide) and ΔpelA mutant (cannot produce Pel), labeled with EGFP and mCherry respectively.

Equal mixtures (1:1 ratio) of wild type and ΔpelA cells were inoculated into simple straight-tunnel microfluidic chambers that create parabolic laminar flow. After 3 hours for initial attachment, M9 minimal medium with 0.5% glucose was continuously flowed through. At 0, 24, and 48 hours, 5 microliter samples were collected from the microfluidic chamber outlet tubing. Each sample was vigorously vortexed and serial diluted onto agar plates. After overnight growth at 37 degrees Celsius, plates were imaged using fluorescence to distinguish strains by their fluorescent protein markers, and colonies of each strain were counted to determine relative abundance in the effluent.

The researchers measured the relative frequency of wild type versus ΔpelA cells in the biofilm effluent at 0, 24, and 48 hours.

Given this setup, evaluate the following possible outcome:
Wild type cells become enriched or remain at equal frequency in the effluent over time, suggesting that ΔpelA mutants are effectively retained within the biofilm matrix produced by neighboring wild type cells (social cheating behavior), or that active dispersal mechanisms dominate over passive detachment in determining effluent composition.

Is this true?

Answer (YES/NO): NO